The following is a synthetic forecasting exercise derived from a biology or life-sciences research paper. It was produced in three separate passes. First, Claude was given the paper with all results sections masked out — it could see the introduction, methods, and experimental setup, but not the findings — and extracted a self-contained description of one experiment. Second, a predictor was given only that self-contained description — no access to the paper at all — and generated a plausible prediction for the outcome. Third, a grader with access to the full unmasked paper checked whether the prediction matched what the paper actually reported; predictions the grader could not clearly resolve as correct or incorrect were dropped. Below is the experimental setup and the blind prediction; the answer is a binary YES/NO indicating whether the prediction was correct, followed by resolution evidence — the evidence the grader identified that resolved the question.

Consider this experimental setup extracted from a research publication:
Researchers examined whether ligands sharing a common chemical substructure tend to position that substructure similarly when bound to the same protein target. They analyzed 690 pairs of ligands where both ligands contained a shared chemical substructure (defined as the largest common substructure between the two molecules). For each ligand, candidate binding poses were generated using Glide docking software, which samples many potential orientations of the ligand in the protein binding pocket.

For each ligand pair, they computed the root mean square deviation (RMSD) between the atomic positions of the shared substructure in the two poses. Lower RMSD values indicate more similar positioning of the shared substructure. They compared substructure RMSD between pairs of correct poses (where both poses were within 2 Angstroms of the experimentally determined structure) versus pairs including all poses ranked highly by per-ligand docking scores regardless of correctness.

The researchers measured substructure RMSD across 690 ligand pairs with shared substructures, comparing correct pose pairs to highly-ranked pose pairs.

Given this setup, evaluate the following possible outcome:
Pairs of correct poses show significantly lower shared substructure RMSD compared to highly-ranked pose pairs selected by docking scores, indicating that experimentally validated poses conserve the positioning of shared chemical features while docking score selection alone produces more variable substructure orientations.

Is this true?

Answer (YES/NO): YES